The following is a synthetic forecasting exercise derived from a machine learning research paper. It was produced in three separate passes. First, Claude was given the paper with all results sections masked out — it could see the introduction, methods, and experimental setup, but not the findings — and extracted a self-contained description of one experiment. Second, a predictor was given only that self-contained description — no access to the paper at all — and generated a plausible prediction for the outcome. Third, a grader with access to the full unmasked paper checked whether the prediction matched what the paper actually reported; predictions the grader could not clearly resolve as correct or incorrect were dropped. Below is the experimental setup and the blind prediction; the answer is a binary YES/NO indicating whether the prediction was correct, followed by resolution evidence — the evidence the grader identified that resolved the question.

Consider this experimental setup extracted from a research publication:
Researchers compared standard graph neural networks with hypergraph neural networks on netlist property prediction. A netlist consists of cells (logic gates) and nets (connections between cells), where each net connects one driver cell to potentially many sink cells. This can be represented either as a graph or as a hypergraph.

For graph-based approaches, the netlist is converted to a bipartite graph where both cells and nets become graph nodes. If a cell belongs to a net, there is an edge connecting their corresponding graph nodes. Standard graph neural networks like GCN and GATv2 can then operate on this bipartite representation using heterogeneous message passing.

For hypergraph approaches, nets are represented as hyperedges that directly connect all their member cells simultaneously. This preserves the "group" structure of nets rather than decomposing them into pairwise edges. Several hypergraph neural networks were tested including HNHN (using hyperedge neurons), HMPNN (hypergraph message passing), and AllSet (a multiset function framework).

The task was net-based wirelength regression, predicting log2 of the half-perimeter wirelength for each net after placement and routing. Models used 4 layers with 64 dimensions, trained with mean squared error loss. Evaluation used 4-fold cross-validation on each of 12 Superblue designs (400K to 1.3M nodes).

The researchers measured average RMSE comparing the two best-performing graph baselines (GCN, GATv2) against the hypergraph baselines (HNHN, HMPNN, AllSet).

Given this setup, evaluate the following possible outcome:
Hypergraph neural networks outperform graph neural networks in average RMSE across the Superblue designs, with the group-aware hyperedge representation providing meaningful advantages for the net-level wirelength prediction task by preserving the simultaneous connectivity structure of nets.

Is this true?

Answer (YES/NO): NO